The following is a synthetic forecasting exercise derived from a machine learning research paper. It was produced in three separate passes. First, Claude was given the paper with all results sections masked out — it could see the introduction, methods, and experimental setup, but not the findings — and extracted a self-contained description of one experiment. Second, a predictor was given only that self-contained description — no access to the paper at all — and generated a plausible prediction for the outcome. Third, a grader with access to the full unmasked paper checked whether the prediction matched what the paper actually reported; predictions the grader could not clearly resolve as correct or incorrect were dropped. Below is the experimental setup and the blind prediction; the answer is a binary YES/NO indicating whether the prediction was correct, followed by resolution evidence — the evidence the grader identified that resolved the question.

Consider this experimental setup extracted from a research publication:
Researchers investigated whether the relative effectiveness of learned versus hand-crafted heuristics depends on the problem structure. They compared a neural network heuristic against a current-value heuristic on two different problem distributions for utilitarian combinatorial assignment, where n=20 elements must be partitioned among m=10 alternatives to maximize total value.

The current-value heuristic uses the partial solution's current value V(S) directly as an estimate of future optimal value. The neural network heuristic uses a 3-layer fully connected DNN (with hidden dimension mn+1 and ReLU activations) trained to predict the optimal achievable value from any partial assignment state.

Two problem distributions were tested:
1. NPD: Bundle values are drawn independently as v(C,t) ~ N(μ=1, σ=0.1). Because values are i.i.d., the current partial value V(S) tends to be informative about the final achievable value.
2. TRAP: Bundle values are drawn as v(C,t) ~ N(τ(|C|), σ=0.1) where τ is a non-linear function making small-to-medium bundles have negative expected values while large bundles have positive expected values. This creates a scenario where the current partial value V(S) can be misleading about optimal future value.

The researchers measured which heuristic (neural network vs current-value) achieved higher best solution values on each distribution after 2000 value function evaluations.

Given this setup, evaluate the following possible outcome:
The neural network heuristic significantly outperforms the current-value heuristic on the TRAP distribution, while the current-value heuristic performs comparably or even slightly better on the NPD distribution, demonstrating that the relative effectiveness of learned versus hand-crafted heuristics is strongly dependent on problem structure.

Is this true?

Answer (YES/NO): YES